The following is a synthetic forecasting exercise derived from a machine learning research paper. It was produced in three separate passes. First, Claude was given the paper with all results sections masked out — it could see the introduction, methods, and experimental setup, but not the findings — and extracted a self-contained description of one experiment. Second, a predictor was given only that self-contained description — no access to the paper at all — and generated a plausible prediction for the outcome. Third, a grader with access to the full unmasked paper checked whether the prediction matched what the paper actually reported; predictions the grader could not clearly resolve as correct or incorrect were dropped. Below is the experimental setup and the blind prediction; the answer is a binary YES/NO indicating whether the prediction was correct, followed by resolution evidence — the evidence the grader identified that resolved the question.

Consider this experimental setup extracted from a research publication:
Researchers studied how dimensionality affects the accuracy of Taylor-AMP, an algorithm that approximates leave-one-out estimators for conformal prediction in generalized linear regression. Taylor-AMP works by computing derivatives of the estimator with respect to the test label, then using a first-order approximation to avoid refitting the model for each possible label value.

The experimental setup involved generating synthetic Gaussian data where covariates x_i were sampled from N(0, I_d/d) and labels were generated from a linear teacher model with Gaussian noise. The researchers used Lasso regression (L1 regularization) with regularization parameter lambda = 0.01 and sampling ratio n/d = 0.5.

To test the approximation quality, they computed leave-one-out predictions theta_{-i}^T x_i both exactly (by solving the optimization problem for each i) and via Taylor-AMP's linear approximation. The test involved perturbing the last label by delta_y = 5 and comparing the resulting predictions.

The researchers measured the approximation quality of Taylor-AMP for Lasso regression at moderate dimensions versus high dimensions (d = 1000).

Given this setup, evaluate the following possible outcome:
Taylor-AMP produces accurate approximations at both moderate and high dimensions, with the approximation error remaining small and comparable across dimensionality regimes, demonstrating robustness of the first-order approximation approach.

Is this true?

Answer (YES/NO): NO